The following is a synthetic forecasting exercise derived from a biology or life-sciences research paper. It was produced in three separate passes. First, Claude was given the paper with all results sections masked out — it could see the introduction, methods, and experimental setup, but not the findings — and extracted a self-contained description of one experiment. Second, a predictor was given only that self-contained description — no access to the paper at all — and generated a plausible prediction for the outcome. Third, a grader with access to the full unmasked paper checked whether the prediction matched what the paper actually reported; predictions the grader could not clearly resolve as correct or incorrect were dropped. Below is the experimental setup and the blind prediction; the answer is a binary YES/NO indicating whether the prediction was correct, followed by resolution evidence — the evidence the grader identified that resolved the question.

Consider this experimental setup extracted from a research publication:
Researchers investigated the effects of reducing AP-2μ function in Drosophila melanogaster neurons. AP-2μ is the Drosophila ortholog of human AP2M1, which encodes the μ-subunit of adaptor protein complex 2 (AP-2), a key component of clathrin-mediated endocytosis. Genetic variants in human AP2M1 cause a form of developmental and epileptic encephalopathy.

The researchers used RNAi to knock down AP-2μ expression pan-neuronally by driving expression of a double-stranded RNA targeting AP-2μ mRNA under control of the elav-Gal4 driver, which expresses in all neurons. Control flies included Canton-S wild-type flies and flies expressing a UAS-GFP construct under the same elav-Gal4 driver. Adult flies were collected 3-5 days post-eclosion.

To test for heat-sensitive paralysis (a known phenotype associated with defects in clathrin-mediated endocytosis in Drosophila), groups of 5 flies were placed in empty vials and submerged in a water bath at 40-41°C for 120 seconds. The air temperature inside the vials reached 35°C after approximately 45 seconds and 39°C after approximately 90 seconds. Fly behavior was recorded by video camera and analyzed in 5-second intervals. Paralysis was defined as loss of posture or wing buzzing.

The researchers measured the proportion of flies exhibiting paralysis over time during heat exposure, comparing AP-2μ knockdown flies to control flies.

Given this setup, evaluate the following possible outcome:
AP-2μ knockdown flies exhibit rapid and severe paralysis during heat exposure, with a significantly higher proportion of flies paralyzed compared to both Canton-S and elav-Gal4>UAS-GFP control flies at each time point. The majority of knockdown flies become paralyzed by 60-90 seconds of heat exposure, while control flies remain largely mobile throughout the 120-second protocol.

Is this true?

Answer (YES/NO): NO